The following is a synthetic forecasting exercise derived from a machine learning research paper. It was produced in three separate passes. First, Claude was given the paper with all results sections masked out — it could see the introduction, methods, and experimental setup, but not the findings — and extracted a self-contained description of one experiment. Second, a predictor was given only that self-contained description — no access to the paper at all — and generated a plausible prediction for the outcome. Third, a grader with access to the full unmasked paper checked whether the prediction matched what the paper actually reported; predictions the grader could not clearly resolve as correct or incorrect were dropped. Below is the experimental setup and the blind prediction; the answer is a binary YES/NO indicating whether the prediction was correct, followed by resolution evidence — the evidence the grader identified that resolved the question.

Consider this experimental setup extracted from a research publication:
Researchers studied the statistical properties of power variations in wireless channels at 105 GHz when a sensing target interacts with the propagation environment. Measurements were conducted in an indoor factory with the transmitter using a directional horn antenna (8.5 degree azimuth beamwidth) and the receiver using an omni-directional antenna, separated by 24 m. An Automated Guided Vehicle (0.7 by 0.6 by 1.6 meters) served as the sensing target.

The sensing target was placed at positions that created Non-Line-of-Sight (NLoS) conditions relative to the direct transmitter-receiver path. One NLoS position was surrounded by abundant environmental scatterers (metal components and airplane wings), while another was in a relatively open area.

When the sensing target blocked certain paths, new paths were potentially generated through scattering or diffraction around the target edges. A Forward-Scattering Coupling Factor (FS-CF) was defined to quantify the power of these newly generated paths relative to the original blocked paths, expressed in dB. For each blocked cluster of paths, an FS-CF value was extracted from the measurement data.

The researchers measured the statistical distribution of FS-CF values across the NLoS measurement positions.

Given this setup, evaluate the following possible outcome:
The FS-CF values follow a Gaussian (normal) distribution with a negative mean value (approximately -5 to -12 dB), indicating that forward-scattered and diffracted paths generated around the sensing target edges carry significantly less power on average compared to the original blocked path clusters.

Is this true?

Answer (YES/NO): NO